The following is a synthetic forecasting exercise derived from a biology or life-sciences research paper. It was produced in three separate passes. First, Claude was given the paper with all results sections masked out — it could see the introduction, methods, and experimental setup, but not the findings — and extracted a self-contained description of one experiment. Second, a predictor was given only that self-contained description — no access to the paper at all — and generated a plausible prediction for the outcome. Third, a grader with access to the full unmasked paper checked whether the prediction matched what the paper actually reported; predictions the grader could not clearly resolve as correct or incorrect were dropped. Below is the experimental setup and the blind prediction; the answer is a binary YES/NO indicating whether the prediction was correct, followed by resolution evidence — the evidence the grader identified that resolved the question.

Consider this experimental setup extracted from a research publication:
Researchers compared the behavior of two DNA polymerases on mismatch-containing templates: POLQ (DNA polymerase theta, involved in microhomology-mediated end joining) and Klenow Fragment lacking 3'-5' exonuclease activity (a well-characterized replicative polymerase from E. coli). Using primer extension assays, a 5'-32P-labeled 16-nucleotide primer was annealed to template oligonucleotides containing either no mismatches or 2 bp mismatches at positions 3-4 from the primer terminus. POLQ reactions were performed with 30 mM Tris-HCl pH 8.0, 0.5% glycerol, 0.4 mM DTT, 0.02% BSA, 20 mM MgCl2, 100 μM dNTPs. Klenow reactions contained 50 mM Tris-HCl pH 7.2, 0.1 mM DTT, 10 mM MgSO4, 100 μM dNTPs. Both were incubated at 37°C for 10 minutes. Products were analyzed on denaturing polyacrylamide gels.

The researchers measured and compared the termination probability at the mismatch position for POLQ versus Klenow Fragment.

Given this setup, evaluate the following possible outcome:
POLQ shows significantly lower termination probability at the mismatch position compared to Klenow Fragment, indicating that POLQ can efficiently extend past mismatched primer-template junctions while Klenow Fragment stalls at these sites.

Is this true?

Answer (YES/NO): YES